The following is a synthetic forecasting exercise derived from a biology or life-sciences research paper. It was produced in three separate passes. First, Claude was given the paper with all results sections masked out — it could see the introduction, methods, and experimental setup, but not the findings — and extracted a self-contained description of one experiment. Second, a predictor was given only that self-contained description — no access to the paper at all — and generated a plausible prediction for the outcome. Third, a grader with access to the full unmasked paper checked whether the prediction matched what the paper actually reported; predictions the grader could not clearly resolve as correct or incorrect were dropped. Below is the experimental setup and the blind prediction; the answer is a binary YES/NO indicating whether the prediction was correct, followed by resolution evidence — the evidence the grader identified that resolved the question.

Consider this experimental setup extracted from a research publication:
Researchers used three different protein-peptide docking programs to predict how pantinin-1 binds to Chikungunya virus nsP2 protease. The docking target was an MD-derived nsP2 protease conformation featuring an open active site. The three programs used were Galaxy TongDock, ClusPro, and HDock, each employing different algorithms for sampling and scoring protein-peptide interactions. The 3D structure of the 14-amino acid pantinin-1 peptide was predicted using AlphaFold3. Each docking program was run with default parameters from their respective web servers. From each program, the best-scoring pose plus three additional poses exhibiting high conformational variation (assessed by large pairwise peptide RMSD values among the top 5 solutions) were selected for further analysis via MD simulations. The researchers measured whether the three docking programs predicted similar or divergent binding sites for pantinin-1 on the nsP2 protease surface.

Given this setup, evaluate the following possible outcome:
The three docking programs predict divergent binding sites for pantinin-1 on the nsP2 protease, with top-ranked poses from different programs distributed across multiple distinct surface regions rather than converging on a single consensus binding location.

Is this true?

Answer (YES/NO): NO